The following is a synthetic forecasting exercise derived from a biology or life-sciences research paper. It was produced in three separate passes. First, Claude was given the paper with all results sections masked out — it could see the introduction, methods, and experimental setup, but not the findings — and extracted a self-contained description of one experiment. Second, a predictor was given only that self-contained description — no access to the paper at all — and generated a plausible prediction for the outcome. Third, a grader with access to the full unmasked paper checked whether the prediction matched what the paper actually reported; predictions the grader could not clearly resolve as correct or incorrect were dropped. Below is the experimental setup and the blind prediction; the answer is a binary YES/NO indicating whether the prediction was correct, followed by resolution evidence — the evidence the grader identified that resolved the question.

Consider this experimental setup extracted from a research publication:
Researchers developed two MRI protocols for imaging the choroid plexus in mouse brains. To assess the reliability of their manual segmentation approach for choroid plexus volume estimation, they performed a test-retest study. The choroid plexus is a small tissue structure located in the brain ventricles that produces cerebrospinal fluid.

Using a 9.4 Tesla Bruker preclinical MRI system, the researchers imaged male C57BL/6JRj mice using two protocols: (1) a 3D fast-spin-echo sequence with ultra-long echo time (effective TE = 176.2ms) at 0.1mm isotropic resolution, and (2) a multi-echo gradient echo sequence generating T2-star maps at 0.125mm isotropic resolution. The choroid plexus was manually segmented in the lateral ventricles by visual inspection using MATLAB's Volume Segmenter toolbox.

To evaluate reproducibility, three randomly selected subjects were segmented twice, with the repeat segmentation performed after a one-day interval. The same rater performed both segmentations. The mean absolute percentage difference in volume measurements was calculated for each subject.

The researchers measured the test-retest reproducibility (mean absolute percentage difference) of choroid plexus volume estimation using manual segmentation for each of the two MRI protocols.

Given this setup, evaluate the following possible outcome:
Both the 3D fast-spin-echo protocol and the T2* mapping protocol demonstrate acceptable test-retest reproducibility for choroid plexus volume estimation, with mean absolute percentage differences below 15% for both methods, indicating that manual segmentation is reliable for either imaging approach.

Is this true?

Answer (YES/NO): YES